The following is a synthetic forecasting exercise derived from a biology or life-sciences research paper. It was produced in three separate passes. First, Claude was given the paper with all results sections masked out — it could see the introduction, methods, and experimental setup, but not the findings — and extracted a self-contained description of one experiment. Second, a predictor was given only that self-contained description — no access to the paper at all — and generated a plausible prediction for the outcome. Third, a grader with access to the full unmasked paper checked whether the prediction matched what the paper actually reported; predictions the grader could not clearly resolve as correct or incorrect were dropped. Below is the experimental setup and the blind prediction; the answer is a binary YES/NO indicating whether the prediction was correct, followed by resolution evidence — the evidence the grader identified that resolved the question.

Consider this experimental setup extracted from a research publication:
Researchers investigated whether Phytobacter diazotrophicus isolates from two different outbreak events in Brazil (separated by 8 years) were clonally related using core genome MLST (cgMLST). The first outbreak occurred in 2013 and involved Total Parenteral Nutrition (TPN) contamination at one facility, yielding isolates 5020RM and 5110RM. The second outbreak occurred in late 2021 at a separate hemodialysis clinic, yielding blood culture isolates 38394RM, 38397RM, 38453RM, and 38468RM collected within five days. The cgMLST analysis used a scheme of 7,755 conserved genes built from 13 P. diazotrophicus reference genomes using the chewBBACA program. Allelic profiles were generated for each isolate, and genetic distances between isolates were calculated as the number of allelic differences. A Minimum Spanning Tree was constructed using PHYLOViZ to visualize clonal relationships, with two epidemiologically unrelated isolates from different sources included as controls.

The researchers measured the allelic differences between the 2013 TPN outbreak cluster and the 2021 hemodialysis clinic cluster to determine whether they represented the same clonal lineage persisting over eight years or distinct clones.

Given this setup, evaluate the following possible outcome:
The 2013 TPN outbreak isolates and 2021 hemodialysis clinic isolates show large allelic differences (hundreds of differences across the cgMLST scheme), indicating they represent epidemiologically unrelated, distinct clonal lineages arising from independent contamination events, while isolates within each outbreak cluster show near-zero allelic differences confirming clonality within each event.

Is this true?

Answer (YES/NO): NO